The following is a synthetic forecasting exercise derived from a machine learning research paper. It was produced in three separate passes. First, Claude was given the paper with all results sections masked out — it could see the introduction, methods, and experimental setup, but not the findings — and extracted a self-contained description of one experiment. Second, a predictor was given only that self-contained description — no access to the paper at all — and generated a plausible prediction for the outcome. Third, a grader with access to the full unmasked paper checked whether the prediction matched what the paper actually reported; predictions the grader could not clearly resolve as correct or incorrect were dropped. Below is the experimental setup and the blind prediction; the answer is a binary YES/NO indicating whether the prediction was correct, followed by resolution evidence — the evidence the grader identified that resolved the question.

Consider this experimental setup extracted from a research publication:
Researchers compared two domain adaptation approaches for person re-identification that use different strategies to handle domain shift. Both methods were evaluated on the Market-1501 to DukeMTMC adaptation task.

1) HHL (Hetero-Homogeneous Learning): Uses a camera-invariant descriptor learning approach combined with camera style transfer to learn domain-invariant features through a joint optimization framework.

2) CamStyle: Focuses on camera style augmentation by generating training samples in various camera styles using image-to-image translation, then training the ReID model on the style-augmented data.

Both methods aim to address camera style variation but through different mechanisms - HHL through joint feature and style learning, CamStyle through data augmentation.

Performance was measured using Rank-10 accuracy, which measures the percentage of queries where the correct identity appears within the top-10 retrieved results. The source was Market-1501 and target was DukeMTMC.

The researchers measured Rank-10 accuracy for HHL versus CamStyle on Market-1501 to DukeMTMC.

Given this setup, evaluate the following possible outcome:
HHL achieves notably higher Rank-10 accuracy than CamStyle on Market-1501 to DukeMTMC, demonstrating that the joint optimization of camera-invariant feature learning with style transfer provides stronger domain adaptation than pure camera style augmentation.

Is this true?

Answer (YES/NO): NO